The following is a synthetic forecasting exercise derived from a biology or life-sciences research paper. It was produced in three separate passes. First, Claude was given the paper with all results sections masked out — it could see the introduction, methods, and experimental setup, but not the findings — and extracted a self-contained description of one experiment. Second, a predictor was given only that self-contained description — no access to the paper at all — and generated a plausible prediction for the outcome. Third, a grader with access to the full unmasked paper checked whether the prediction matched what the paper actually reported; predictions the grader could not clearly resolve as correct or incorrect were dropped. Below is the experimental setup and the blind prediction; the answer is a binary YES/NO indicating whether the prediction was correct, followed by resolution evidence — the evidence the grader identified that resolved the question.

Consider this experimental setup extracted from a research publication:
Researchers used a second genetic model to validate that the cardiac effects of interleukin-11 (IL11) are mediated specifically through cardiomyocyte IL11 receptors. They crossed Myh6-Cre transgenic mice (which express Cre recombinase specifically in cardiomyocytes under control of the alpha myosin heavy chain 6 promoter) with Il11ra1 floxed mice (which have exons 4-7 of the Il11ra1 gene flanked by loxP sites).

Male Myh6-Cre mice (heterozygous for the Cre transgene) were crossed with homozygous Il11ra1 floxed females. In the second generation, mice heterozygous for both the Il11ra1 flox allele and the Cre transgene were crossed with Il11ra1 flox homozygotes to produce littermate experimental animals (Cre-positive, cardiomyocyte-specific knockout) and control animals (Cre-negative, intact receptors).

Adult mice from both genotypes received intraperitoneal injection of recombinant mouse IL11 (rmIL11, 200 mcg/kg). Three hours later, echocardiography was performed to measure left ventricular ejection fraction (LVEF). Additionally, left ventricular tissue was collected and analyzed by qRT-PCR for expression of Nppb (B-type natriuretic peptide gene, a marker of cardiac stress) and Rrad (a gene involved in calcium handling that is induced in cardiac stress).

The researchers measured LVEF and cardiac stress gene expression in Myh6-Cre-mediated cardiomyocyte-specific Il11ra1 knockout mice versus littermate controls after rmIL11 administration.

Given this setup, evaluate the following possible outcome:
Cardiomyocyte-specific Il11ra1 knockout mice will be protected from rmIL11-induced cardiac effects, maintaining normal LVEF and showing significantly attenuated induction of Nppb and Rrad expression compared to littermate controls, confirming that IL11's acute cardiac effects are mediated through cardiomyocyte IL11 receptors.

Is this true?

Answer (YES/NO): YES